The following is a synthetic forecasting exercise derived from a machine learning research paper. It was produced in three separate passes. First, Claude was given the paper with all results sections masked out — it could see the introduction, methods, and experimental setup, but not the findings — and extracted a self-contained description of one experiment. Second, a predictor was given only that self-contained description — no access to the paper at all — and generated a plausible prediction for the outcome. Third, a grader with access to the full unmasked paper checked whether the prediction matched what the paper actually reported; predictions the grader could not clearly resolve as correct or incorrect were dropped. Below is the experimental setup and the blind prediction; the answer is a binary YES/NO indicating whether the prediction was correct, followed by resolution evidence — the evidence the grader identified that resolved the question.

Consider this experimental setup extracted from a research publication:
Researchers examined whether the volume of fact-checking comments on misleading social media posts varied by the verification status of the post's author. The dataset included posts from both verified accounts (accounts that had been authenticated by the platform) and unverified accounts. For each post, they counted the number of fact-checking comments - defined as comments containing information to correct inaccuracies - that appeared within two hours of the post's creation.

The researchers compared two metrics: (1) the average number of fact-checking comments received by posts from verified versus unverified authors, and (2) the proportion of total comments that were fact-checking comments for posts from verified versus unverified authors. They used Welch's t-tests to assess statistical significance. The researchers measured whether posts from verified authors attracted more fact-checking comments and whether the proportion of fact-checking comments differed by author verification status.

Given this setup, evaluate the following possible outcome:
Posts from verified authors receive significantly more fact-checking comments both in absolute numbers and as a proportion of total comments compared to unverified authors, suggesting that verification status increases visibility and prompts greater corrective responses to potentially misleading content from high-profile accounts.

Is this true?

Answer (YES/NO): NO